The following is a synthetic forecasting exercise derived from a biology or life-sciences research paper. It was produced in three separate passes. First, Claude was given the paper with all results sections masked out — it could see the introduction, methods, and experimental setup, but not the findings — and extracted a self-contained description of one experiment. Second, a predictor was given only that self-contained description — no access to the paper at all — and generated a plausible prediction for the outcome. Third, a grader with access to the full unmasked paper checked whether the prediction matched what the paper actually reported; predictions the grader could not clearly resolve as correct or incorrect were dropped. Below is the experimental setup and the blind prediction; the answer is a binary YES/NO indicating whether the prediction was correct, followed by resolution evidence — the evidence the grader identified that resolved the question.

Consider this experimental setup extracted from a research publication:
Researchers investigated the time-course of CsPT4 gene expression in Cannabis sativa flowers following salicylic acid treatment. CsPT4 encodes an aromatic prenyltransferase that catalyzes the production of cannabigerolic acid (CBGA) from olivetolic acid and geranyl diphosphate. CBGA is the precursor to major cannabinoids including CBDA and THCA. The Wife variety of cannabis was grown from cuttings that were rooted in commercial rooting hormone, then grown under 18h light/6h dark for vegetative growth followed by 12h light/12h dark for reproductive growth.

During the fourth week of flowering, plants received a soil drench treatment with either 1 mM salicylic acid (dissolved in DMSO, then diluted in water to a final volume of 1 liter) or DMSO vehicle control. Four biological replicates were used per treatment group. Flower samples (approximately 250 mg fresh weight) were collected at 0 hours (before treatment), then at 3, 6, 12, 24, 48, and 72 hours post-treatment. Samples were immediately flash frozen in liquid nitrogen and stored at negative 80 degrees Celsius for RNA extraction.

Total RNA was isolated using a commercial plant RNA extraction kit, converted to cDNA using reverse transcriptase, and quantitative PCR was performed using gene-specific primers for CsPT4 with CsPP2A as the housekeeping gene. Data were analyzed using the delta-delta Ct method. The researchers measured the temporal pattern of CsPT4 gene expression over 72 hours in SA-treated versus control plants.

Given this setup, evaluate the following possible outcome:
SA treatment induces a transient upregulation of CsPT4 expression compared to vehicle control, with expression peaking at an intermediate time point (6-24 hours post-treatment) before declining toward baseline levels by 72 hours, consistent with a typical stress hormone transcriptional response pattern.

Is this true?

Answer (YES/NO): NO